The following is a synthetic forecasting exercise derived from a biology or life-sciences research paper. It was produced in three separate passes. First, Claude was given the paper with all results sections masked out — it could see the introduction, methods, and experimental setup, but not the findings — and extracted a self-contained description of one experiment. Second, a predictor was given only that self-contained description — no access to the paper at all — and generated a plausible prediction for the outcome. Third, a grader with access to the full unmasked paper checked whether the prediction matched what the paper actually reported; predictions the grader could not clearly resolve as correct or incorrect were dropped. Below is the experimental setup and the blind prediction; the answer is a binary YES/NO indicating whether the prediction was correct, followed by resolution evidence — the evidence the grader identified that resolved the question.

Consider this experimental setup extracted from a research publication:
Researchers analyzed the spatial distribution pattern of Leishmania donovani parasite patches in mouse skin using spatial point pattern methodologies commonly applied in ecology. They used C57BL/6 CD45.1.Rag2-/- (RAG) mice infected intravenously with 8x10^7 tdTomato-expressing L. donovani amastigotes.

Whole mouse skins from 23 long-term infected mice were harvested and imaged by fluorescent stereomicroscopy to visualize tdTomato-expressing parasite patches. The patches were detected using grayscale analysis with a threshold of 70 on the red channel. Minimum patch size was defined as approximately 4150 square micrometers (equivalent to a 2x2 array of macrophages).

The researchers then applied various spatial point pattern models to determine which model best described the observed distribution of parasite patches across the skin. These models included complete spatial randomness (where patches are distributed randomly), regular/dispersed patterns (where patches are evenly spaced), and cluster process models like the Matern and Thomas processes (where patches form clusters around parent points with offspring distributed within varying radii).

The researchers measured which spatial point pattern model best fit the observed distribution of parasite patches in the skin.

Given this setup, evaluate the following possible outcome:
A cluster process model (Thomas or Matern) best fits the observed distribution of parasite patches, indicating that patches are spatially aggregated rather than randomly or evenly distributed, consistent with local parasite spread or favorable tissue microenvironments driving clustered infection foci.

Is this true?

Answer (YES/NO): YES